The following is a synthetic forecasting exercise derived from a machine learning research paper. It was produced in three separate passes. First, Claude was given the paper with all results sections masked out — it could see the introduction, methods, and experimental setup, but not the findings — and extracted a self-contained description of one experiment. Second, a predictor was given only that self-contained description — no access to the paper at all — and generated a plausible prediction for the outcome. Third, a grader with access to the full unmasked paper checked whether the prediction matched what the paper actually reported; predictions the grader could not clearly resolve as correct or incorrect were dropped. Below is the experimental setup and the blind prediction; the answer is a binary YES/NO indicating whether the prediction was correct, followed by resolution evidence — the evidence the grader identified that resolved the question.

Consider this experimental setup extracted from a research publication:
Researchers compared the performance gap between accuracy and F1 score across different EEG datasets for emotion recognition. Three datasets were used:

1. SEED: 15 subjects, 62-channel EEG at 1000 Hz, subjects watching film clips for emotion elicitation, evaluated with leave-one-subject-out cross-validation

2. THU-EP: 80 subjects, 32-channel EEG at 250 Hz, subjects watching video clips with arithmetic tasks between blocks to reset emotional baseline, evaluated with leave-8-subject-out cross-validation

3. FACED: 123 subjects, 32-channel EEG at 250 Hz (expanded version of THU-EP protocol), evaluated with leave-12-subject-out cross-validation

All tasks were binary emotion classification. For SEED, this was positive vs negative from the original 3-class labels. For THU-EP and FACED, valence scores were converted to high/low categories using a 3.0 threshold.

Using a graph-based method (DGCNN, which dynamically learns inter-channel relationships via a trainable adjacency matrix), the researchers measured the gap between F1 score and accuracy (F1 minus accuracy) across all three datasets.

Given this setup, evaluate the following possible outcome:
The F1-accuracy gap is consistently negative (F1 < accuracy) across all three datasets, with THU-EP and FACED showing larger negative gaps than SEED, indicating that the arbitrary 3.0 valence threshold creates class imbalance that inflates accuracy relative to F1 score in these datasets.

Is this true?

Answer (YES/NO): NO